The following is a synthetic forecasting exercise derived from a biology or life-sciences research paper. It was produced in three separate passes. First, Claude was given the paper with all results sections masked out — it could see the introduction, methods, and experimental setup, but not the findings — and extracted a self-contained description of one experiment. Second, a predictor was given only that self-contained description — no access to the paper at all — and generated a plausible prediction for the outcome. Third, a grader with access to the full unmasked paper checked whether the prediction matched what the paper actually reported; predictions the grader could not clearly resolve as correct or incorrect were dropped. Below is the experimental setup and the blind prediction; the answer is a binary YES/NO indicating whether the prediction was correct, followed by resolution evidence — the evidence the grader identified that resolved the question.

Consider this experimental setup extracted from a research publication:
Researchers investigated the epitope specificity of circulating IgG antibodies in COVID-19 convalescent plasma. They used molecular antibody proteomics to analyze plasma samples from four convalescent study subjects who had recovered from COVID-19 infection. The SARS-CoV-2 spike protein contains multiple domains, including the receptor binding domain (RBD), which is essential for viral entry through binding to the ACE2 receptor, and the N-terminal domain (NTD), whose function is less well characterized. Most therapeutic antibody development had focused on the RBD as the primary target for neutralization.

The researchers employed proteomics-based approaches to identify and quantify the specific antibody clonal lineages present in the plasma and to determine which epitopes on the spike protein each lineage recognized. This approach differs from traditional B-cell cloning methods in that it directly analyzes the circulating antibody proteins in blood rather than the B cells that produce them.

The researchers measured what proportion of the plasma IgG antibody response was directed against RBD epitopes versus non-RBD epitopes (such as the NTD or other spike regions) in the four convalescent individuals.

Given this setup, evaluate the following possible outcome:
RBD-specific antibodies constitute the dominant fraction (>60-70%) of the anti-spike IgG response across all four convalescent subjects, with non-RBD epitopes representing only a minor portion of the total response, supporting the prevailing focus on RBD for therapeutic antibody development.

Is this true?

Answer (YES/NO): NO